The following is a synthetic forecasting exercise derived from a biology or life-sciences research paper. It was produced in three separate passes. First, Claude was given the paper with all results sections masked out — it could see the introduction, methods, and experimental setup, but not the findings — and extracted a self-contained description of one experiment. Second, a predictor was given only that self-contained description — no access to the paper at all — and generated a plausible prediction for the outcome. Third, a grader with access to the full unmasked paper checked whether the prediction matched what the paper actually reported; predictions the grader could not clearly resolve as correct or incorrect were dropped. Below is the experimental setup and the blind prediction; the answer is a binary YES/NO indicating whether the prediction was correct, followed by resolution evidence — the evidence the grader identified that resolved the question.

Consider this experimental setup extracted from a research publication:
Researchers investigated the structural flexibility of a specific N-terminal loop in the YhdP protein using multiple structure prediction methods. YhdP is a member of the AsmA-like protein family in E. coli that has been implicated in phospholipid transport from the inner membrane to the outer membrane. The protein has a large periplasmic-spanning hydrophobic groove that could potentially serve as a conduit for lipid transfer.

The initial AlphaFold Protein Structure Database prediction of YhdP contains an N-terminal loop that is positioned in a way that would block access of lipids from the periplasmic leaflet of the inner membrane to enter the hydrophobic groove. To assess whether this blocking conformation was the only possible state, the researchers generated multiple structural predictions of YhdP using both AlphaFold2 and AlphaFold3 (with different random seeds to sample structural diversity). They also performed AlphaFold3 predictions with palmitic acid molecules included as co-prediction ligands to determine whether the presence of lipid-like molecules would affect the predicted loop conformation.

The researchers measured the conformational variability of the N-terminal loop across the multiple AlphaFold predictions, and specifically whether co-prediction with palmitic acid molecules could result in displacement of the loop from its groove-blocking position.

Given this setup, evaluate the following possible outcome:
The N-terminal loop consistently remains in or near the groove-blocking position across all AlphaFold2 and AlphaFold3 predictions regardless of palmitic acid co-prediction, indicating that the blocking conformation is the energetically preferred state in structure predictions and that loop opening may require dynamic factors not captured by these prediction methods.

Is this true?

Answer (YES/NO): NO